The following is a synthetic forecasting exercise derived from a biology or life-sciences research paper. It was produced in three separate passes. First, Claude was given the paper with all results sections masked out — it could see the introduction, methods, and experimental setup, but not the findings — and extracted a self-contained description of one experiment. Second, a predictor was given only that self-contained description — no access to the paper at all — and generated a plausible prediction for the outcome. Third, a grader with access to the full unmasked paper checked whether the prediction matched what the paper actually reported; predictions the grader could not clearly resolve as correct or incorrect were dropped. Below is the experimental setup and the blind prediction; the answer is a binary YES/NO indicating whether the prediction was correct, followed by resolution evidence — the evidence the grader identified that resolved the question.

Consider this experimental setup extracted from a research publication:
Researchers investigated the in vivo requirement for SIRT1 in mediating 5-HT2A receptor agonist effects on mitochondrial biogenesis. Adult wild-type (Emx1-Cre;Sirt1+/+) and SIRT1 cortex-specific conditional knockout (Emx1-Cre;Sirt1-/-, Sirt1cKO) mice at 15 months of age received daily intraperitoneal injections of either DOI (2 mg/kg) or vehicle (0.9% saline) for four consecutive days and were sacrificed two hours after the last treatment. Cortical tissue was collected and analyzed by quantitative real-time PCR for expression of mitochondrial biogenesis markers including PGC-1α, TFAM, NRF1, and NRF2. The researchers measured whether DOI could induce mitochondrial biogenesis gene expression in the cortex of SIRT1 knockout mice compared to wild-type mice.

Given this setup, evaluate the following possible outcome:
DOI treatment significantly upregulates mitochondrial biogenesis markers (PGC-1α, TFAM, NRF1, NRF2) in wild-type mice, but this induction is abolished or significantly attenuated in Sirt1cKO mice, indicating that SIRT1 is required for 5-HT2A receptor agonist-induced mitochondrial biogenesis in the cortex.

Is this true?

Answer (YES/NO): NO